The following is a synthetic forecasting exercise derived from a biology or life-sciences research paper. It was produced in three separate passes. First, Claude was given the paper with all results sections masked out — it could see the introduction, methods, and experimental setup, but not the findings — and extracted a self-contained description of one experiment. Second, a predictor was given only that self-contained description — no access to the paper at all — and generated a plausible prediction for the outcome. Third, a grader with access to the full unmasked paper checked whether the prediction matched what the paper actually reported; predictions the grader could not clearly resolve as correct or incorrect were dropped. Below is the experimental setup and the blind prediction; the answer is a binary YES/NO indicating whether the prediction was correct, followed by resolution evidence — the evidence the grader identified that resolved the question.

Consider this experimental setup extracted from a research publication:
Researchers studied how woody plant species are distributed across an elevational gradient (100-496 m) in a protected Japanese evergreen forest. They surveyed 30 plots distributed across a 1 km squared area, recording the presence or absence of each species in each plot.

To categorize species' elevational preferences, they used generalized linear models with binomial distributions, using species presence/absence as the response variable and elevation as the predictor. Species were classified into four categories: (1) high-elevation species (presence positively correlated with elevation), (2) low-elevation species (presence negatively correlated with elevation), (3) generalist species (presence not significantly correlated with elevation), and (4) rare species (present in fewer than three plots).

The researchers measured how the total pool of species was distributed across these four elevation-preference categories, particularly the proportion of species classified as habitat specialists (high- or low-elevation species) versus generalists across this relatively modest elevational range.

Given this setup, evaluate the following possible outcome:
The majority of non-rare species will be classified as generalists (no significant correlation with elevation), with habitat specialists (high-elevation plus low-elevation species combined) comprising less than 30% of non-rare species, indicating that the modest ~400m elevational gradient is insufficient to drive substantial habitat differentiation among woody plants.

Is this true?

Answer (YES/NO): YES